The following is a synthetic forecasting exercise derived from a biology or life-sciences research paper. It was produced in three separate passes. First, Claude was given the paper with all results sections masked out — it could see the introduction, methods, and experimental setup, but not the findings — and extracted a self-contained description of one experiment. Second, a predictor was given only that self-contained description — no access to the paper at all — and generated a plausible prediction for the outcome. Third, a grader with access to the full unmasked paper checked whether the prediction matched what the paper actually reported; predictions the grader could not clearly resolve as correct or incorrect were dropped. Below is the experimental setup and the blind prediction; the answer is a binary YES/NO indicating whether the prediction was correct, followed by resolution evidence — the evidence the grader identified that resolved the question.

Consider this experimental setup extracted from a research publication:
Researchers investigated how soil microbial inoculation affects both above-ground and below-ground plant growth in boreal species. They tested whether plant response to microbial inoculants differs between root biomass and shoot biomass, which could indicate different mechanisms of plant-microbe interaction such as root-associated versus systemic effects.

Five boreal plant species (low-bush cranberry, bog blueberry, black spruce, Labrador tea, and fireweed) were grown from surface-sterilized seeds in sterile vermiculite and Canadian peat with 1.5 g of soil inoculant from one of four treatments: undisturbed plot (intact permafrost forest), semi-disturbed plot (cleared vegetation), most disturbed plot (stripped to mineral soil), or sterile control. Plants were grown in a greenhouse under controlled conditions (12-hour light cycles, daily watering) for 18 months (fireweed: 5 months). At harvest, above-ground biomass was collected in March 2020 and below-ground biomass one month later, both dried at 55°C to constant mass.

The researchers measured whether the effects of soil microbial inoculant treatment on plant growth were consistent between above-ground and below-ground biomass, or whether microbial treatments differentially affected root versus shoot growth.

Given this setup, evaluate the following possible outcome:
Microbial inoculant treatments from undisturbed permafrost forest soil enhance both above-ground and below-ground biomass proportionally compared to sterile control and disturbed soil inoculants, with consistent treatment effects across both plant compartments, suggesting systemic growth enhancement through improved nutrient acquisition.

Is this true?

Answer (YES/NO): NO